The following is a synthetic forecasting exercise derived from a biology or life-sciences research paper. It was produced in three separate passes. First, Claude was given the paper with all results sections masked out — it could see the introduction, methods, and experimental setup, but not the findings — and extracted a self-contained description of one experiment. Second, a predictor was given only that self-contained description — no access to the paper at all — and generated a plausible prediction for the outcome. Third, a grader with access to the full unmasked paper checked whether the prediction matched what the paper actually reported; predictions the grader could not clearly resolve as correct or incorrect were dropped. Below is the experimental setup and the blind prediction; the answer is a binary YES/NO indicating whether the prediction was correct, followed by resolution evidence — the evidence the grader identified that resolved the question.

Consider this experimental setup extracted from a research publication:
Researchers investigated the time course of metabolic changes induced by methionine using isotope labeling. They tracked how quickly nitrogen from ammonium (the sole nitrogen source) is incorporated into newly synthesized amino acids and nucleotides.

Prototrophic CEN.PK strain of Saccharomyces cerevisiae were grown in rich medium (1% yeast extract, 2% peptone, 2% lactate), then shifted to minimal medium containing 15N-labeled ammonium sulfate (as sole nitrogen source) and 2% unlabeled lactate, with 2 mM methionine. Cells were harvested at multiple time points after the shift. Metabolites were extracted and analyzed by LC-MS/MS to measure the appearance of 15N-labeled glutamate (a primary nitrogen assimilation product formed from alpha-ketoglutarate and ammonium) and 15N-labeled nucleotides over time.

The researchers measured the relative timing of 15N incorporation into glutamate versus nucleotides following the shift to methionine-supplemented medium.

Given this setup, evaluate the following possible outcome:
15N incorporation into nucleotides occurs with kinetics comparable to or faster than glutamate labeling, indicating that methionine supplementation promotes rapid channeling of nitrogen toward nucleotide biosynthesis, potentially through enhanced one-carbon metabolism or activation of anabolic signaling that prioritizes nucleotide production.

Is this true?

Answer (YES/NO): NO